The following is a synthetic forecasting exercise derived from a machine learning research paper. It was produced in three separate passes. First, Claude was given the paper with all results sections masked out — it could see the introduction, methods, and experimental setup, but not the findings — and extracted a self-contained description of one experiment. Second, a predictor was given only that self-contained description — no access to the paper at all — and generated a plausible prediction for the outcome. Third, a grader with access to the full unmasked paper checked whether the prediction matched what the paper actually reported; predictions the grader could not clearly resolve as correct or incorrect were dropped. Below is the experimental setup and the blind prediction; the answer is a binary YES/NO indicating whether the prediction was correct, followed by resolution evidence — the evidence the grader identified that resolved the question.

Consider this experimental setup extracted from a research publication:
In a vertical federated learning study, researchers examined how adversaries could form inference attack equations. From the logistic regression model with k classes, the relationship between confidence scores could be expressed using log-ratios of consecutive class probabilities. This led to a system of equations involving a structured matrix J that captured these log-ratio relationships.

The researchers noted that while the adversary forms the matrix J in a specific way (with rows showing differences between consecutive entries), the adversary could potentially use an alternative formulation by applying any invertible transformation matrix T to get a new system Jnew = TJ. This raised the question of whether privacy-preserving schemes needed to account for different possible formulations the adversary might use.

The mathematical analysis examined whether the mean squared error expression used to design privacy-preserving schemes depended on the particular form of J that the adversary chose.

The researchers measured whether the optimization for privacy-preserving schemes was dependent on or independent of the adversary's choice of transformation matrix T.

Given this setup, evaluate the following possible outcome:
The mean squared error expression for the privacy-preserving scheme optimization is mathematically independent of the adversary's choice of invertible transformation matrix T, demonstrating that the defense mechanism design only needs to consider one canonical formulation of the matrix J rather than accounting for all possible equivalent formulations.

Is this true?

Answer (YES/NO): YES